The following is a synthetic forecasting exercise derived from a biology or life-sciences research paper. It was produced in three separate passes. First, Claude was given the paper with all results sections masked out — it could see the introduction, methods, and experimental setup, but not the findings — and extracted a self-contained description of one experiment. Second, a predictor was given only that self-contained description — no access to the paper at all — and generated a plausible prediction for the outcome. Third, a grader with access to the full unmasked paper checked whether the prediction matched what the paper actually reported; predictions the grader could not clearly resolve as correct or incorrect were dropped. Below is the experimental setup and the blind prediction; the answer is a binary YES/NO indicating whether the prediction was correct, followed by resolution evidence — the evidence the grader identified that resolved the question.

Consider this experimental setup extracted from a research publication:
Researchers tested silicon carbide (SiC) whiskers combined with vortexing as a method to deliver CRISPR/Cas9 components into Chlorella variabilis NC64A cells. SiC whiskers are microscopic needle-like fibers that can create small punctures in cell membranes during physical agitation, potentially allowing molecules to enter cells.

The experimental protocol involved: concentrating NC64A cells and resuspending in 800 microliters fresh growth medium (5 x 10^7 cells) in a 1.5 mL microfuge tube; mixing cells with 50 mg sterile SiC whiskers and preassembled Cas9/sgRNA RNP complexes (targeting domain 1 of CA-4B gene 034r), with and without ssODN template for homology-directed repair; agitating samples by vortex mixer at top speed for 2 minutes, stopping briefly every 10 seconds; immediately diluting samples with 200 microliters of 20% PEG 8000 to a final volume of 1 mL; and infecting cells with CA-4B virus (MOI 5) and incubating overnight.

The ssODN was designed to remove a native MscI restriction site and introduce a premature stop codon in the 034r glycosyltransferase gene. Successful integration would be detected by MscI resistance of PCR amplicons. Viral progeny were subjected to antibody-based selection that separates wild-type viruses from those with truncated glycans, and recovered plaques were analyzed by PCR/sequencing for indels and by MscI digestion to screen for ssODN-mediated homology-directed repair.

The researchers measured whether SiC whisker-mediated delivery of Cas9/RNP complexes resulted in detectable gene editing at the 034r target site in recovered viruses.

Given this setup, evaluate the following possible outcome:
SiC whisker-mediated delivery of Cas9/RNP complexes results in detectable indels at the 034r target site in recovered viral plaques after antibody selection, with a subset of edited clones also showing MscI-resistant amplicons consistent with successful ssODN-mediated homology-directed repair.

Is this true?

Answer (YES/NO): NO